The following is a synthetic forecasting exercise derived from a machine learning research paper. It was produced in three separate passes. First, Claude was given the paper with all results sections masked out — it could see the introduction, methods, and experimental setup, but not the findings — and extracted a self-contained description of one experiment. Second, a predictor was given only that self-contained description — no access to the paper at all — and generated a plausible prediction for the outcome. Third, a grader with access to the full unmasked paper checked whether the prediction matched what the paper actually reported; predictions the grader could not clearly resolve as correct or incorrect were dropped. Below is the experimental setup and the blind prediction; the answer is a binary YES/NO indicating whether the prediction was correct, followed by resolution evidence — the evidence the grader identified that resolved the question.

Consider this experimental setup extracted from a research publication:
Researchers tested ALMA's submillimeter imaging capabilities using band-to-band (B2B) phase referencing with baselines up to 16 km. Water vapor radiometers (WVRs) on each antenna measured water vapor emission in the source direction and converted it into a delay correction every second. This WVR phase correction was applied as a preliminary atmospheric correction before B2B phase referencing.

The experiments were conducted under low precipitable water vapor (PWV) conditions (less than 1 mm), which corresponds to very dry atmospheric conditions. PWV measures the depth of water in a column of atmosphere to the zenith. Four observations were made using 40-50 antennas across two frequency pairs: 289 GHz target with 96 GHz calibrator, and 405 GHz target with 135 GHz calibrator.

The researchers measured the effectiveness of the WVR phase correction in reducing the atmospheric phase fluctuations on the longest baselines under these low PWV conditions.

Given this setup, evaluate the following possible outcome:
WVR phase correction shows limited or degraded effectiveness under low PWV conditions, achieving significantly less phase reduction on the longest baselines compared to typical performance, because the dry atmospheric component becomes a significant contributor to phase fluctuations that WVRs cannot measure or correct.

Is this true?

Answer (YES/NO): YES